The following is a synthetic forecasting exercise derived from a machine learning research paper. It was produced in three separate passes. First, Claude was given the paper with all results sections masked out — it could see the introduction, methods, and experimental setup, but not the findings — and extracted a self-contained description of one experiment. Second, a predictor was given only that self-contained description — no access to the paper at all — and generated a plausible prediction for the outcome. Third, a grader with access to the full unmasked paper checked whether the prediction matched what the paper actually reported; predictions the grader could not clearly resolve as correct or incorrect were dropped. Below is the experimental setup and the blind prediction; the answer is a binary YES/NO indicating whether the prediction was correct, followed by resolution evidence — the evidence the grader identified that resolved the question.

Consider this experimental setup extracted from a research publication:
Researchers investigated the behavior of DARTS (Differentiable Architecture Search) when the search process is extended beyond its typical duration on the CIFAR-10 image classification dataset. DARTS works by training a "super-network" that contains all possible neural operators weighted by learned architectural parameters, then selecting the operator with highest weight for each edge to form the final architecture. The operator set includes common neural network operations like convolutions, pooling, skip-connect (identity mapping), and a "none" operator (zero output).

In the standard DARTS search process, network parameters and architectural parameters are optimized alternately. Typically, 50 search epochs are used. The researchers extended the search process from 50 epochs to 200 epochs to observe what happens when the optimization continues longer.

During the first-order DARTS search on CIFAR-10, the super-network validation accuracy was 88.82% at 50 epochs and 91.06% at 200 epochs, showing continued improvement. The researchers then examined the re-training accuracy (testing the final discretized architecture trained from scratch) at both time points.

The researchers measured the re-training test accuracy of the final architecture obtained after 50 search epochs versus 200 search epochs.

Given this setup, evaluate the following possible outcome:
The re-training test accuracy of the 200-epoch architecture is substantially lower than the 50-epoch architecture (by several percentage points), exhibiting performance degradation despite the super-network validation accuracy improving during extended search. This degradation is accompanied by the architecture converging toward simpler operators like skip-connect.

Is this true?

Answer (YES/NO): YES